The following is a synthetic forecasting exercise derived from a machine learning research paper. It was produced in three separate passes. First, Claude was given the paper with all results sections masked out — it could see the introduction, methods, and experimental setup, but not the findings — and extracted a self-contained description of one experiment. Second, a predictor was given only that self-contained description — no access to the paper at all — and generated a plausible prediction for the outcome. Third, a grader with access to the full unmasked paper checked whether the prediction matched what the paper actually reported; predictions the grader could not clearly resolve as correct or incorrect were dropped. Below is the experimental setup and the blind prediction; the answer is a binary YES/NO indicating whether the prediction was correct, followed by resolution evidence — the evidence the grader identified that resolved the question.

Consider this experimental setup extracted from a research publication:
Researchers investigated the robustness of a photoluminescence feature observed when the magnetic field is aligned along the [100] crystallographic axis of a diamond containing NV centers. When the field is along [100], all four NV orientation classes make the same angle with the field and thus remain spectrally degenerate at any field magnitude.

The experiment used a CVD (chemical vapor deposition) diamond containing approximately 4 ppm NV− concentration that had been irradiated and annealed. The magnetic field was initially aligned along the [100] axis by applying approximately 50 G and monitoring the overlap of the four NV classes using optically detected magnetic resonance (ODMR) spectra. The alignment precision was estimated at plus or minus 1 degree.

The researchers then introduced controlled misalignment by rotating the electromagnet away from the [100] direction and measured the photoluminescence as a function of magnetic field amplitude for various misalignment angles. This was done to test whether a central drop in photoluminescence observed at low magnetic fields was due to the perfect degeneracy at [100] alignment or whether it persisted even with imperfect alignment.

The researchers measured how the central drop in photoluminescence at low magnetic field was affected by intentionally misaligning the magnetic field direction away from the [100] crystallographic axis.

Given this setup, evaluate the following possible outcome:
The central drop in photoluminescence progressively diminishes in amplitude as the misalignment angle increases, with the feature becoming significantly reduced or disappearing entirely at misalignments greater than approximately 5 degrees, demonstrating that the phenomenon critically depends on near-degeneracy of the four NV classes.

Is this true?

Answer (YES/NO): NO